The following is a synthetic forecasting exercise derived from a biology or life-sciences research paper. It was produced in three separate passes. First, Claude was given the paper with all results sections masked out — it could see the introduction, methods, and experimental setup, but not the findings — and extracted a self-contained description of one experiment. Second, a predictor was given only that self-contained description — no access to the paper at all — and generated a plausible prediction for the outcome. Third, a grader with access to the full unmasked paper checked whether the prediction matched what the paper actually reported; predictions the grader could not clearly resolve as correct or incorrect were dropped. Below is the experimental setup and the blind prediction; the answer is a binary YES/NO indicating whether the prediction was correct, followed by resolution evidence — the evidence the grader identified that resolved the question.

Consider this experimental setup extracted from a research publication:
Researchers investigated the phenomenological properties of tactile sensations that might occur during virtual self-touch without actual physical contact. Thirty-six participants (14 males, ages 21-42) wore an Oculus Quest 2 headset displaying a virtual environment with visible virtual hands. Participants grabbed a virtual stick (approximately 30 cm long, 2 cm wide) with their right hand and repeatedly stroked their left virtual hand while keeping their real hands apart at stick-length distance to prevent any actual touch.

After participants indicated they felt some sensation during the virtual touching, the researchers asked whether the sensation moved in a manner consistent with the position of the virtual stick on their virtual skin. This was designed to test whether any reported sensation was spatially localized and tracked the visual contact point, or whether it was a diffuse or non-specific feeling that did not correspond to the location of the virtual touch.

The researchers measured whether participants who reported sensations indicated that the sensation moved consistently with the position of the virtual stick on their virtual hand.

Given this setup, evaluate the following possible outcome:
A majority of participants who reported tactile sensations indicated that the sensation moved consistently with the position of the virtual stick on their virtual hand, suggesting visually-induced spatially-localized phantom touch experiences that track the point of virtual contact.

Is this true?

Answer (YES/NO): YES